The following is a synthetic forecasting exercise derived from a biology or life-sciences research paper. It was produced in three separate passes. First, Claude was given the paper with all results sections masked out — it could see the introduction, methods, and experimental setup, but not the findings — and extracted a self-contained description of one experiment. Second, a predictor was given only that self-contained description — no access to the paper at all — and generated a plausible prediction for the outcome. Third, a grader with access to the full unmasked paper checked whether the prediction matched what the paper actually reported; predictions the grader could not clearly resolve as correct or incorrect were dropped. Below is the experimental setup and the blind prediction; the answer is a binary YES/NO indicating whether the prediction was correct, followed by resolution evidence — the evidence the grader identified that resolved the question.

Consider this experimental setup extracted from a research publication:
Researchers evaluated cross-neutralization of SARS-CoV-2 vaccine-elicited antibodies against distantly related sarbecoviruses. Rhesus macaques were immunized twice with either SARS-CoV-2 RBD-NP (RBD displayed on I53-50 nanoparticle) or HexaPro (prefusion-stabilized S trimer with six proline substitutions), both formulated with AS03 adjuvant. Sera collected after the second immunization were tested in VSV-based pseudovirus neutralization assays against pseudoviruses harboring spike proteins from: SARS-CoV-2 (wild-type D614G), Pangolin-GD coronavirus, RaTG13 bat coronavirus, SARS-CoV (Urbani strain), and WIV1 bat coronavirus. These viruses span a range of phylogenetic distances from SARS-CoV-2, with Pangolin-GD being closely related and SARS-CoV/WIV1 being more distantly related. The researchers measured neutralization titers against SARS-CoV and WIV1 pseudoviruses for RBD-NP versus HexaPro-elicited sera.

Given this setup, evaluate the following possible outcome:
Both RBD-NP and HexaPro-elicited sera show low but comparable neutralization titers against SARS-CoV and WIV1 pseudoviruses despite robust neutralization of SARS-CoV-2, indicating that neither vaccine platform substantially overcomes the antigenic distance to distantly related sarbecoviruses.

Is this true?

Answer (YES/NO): YES